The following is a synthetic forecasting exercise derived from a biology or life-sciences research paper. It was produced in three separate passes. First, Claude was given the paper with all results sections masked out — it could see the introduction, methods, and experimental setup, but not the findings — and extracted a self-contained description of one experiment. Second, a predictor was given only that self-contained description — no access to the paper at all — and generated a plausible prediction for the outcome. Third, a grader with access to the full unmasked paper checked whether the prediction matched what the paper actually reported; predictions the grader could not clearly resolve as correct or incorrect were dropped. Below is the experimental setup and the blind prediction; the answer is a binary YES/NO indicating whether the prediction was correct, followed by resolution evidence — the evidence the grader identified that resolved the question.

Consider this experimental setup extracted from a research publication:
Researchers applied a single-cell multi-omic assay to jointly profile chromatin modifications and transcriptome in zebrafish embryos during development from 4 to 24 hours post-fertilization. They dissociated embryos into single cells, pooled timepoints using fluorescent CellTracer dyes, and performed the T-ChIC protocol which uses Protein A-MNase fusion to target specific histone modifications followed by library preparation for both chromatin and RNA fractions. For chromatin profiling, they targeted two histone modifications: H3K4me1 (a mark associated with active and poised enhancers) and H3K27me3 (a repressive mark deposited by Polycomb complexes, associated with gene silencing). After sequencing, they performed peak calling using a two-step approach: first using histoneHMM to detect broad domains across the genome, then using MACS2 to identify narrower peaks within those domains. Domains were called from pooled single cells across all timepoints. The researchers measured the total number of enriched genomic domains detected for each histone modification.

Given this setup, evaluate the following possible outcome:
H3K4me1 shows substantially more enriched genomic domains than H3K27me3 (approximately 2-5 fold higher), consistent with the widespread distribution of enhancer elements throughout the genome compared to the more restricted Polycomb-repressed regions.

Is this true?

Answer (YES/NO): NO